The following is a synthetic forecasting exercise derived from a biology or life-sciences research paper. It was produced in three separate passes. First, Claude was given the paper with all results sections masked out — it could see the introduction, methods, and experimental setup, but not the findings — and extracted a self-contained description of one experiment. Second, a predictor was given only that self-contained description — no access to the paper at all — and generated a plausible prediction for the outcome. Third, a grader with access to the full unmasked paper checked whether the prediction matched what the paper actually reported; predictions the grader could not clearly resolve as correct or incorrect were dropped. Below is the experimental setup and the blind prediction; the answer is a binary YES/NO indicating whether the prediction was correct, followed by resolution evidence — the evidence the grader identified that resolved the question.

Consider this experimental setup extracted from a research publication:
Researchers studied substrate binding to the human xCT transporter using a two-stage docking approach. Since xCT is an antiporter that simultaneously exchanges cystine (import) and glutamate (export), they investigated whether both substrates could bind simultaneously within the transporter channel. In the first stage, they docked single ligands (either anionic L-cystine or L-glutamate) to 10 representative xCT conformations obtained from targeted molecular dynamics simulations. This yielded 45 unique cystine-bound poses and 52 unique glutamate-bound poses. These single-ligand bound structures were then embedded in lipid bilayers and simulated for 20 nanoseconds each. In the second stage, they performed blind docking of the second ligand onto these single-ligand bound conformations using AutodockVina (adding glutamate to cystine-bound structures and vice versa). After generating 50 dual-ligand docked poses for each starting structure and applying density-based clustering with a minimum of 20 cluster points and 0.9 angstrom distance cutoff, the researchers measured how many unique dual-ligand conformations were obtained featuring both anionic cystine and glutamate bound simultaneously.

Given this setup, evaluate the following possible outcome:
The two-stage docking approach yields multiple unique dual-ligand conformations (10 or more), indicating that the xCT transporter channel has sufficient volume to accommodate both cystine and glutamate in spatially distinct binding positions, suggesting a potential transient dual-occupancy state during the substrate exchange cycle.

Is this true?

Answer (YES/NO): YES